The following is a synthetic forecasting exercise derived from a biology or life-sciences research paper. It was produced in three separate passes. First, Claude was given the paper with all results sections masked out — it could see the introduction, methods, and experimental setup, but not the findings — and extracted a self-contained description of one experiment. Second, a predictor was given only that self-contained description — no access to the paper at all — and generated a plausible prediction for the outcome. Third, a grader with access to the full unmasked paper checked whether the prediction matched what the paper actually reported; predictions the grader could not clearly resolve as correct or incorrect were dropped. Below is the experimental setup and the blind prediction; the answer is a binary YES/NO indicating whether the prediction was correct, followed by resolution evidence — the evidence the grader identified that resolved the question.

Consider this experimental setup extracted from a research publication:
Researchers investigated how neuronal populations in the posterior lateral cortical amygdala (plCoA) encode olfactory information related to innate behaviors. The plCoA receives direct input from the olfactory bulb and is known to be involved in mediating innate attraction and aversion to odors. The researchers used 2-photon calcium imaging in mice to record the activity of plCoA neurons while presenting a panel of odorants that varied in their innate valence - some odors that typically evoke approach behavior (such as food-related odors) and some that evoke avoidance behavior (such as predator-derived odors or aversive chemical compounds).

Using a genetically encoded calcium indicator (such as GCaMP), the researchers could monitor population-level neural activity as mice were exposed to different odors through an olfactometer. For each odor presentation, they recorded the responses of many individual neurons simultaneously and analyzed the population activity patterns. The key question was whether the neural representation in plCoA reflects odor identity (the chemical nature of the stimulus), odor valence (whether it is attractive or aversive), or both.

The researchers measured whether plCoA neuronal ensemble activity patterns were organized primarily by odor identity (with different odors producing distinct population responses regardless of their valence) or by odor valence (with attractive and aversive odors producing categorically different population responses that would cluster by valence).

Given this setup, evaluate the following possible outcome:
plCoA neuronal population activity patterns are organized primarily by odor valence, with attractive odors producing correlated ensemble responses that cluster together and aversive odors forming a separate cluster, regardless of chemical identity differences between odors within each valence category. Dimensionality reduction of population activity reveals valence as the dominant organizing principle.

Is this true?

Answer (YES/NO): NO